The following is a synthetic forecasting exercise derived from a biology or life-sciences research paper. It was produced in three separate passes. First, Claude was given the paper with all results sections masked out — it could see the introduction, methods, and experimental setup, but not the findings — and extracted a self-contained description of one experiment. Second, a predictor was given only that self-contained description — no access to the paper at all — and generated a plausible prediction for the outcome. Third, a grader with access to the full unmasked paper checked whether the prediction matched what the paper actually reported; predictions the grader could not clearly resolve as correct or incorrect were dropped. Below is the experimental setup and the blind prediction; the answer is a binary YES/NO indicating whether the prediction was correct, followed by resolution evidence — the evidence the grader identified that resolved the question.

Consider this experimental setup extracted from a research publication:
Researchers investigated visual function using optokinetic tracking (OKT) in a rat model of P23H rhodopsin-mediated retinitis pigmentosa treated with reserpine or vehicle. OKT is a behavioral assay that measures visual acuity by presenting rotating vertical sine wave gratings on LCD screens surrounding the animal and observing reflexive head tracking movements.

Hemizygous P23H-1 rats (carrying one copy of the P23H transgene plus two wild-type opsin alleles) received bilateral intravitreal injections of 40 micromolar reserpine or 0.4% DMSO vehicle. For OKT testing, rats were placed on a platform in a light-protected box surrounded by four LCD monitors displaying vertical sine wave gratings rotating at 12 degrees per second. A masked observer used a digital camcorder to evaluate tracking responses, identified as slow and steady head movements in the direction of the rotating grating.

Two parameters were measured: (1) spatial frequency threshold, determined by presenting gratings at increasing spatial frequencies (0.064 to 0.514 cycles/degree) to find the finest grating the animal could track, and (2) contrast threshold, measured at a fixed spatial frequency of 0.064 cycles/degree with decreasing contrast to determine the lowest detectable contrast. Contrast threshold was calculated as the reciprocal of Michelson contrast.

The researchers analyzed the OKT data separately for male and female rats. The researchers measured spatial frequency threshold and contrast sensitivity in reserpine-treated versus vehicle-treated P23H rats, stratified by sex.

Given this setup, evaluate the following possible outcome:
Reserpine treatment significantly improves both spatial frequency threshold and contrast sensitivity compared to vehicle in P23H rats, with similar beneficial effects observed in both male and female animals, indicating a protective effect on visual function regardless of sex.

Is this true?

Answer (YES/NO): NO